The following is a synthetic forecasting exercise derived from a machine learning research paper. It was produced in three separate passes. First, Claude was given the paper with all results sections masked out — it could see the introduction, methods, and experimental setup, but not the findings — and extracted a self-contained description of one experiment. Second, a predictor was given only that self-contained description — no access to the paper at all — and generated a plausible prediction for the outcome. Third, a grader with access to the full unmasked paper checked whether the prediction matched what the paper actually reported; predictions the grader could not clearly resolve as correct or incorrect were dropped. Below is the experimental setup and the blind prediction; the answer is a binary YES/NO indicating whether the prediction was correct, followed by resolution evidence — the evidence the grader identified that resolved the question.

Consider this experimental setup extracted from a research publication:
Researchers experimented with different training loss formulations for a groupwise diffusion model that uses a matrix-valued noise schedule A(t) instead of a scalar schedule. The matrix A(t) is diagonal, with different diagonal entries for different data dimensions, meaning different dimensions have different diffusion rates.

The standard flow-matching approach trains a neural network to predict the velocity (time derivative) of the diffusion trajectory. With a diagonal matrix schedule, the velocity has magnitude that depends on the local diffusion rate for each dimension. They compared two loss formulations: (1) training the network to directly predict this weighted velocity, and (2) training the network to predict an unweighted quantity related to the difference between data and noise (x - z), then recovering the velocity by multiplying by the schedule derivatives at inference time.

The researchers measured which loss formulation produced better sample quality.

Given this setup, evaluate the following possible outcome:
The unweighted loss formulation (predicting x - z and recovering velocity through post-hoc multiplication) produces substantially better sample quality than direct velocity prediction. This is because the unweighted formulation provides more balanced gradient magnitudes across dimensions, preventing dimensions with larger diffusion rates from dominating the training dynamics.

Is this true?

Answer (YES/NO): YES